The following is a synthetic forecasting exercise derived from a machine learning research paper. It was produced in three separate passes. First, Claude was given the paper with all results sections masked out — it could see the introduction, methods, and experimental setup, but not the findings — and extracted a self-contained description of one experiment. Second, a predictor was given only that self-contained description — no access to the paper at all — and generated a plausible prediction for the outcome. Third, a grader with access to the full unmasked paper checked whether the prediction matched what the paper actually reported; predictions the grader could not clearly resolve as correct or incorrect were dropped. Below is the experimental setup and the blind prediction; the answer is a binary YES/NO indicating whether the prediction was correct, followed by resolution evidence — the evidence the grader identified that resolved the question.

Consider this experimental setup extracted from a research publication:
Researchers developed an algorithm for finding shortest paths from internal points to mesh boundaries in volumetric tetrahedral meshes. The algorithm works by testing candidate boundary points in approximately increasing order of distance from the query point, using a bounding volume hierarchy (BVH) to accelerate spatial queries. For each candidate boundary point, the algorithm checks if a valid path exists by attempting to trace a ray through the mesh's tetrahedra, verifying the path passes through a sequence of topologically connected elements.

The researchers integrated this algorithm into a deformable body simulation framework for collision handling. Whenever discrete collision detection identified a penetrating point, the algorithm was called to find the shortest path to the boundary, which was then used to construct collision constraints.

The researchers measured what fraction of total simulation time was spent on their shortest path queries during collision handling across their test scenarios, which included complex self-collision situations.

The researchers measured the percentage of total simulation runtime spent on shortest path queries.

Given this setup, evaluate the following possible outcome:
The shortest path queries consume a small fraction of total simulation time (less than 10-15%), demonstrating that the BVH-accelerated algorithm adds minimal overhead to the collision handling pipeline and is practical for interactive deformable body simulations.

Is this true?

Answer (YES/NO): YES